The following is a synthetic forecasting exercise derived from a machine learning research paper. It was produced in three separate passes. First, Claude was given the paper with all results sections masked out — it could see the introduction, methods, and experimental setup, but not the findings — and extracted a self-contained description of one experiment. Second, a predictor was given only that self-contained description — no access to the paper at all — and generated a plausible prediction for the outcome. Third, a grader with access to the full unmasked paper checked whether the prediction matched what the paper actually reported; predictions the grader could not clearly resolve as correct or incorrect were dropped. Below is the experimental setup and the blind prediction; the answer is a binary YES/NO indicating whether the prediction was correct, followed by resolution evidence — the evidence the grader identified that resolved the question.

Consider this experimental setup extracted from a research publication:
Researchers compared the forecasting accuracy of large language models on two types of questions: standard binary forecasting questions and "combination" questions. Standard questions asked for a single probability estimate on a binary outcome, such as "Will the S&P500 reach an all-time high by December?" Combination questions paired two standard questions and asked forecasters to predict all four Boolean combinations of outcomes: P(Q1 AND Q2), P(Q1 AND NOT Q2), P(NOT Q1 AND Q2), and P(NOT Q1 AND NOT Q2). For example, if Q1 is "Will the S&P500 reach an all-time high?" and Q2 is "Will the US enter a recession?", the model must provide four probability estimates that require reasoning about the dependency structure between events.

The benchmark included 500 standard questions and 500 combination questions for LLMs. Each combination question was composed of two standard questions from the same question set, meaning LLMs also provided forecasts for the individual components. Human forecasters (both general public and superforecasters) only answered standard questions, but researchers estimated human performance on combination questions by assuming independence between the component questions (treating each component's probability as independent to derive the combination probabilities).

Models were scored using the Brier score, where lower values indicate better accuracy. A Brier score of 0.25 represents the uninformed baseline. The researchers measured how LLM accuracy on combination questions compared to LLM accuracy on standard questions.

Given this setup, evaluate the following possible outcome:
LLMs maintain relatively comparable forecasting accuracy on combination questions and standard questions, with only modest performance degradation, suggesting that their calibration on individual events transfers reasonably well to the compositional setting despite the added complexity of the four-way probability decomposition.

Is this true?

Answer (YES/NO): NO